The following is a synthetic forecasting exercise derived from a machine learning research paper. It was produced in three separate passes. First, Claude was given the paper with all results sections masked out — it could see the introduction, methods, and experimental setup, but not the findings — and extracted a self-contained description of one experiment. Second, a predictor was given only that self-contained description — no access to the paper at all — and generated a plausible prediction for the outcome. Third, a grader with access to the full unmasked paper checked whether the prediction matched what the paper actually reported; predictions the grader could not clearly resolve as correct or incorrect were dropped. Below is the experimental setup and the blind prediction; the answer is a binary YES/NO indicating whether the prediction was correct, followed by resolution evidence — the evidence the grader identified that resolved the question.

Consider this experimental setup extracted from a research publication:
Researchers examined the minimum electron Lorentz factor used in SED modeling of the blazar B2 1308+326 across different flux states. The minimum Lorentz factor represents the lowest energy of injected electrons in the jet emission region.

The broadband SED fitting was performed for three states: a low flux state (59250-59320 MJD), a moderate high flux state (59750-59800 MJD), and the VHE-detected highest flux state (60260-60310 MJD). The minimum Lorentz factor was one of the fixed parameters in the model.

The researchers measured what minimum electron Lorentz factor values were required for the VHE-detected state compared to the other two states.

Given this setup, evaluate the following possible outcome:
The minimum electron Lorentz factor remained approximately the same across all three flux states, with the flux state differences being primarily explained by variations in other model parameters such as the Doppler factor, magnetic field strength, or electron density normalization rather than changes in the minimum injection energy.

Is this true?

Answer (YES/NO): NO